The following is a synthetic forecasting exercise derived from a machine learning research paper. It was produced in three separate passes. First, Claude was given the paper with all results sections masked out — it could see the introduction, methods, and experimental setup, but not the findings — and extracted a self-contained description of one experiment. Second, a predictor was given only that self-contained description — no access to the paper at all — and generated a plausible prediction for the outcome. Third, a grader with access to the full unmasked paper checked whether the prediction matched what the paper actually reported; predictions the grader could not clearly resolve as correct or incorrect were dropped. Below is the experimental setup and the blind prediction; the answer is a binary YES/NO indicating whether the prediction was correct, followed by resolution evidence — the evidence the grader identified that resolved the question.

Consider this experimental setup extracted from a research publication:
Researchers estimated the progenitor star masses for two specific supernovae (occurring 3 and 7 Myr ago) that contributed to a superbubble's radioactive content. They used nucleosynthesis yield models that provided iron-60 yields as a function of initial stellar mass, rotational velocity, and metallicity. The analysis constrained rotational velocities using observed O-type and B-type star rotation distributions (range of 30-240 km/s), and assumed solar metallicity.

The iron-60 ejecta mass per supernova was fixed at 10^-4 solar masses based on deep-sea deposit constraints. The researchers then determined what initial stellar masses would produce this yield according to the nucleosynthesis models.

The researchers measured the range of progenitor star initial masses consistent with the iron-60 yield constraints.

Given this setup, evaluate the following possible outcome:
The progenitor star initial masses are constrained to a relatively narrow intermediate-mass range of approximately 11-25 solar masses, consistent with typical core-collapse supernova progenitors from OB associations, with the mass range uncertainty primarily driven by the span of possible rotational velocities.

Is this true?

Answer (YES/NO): NO